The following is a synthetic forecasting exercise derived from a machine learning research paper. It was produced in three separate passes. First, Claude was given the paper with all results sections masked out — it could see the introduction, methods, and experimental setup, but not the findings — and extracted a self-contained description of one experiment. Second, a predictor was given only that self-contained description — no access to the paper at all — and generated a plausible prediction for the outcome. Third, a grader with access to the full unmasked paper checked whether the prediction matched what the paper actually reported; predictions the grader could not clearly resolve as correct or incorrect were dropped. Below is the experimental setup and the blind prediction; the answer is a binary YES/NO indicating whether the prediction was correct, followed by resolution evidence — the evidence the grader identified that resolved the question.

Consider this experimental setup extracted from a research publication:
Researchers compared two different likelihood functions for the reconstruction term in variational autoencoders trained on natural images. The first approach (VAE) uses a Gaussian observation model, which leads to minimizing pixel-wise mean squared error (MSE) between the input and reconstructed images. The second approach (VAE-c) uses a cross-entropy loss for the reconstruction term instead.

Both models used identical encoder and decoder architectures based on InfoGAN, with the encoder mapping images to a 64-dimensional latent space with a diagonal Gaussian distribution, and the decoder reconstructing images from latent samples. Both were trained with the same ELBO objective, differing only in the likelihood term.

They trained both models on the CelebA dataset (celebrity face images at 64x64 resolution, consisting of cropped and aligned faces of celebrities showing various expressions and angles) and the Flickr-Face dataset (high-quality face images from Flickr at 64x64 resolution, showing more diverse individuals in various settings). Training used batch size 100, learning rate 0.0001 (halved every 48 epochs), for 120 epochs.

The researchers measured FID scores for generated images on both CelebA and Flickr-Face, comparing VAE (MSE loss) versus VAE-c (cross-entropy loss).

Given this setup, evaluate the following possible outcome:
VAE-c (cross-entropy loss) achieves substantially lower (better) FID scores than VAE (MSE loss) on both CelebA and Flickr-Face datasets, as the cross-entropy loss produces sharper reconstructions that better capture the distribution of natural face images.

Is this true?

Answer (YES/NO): NO